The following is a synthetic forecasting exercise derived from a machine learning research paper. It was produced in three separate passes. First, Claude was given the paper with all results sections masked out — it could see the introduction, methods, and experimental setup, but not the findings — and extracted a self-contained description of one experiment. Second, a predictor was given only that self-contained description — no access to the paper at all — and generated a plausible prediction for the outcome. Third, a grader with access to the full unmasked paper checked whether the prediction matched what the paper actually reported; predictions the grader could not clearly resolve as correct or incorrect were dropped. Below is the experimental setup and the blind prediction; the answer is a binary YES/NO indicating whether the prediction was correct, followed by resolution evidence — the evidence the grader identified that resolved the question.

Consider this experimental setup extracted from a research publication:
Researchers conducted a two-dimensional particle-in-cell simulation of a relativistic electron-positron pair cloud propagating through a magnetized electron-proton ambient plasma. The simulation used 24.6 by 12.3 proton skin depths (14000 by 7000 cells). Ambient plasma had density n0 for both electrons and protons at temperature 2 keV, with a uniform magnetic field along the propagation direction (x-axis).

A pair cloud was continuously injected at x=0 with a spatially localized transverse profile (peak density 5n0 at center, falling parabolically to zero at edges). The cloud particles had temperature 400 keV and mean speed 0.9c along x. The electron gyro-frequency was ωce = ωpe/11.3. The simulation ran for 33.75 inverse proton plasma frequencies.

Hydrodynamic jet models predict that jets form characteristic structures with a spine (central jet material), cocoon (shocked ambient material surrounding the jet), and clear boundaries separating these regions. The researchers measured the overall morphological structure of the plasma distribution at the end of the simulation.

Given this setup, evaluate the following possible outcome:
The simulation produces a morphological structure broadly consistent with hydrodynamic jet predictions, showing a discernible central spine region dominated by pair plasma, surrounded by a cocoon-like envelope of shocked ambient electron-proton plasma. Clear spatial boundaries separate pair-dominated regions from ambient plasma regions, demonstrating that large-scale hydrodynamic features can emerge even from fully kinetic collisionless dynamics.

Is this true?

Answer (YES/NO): YES